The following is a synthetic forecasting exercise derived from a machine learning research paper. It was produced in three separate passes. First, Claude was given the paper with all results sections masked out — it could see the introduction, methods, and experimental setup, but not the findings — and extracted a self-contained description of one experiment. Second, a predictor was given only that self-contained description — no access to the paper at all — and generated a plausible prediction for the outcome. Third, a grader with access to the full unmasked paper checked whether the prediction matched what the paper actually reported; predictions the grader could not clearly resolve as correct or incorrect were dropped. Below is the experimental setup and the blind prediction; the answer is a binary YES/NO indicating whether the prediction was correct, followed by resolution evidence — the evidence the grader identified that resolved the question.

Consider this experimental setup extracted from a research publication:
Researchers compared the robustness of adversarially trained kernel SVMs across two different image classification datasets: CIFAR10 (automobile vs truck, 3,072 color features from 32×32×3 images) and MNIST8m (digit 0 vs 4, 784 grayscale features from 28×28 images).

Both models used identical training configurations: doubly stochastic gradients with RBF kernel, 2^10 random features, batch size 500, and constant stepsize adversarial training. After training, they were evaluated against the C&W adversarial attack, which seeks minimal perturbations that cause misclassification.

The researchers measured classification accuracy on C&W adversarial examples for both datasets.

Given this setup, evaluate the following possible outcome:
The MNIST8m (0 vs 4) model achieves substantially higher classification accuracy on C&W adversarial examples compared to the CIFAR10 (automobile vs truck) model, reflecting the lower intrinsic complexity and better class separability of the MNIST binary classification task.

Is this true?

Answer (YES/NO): YES